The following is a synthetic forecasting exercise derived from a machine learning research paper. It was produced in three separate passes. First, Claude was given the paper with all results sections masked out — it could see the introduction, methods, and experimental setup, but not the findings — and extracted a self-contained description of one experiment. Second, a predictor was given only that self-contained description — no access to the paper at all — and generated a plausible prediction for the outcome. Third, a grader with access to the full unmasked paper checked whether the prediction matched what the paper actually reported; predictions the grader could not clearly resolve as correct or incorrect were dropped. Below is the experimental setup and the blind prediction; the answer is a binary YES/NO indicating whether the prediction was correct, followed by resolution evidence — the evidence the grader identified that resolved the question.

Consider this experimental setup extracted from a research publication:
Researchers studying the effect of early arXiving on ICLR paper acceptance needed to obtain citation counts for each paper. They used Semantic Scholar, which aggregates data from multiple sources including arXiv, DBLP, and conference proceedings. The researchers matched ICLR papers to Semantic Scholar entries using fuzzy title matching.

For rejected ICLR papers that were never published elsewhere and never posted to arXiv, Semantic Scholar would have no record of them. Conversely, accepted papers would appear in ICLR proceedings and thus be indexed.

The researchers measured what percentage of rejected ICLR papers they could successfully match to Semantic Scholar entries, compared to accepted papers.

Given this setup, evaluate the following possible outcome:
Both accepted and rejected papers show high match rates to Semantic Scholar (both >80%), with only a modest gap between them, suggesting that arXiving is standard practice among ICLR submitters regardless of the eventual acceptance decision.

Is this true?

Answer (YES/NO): NO